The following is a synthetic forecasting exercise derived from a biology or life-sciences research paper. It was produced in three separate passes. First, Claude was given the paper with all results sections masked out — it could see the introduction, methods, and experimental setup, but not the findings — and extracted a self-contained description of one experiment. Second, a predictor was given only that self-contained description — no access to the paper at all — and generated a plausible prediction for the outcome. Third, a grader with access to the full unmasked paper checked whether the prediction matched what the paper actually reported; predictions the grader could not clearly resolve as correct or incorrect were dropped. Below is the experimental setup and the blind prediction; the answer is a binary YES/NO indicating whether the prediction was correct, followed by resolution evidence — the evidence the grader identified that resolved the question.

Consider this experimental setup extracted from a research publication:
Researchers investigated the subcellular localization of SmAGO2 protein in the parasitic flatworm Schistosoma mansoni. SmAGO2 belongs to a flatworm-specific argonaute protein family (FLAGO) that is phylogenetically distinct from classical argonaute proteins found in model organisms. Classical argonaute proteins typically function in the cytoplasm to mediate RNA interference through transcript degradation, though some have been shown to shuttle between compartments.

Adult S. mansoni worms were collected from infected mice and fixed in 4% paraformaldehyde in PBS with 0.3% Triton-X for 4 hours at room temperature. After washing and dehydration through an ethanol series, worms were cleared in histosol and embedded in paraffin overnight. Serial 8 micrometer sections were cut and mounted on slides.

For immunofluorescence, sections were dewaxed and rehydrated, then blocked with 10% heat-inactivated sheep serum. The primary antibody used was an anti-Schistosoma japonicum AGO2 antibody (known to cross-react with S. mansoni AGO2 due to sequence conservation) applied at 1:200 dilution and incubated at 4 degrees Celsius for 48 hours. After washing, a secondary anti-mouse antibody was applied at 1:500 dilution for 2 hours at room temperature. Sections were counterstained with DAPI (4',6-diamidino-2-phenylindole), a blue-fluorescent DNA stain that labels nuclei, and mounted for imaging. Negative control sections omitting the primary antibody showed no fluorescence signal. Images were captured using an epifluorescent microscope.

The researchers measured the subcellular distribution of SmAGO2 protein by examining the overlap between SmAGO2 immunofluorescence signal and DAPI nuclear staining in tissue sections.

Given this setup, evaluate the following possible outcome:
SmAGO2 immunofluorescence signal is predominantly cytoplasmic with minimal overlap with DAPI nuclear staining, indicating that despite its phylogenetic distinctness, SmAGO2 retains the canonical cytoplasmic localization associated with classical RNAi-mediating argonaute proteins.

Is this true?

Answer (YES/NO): NO